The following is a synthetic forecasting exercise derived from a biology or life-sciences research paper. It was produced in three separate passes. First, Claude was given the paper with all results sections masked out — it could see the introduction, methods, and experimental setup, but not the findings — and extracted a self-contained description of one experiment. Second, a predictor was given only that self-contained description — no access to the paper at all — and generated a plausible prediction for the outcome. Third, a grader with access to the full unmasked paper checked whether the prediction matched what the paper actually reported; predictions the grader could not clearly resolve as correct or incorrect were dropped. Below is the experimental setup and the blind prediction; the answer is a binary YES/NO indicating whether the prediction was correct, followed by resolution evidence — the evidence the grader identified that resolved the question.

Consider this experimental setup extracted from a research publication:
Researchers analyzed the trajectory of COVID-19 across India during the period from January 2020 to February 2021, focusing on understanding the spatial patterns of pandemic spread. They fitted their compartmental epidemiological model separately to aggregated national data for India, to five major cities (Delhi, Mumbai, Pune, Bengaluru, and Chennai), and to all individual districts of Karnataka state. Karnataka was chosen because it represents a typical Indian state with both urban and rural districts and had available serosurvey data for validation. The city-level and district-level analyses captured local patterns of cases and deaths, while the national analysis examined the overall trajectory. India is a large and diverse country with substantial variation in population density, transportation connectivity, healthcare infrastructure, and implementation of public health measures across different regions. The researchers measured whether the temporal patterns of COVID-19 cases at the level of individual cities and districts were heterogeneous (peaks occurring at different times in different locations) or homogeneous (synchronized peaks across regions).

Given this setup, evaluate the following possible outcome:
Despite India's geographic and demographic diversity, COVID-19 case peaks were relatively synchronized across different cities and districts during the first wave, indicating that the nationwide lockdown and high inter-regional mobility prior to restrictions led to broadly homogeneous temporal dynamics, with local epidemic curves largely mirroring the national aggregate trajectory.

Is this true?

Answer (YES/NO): NO